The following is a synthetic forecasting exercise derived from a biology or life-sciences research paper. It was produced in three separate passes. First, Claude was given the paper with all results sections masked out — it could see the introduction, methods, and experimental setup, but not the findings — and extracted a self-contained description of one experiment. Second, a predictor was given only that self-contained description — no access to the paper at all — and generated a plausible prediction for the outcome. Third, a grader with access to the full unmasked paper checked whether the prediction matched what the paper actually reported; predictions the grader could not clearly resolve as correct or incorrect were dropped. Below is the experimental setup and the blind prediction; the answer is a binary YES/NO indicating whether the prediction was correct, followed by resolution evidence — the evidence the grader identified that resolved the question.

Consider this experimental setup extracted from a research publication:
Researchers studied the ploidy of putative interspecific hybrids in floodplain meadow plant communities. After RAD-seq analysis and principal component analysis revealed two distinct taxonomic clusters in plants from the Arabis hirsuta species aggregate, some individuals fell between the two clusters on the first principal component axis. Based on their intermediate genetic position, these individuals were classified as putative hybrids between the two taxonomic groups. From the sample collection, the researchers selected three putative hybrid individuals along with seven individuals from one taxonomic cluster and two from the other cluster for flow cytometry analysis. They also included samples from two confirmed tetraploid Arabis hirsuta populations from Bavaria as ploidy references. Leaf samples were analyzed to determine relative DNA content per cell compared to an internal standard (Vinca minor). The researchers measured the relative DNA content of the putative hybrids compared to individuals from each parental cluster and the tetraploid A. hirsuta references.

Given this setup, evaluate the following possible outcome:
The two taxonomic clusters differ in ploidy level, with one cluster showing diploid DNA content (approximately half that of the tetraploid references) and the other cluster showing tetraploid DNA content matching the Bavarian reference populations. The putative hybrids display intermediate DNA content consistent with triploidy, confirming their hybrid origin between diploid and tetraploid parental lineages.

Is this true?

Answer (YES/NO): NO